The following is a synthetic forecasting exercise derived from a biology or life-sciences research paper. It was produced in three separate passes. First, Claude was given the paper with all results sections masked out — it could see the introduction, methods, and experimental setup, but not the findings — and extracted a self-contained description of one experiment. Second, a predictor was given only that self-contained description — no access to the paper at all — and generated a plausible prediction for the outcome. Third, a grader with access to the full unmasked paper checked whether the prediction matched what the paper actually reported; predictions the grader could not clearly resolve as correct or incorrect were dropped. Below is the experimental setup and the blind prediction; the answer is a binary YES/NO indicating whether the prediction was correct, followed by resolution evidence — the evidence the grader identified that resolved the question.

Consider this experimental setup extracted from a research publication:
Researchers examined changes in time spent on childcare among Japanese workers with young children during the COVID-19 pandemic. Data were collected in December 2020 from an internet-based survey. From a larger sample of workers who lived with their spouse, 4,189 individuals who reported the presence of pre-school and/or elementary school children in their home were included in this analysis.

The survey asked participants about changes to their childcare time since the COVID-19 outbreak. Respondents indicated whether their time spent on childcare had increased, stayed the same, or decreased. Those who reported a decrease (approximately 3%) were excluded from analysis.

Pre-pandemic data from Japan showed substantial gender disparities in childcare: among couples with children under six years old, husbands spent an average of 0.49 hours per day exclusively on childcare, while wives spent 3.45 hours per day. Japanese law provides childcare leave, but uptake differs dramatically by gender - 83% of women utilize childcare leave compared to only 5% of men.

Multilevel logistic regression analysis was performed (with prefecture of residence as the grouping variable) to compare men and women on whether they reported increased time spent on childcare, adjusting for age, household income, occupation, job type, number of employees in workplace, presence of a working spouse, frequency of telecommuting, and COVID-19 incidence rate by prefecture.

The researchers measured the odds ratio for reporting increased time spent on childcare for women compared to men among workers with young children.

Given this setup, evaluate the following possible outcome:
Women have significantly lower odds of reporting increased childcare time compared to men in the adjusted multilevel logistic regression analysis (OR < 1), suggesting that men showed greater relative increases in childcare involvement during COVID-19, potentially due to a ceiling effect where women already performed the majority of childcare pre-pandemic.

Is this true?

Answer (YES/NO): NO